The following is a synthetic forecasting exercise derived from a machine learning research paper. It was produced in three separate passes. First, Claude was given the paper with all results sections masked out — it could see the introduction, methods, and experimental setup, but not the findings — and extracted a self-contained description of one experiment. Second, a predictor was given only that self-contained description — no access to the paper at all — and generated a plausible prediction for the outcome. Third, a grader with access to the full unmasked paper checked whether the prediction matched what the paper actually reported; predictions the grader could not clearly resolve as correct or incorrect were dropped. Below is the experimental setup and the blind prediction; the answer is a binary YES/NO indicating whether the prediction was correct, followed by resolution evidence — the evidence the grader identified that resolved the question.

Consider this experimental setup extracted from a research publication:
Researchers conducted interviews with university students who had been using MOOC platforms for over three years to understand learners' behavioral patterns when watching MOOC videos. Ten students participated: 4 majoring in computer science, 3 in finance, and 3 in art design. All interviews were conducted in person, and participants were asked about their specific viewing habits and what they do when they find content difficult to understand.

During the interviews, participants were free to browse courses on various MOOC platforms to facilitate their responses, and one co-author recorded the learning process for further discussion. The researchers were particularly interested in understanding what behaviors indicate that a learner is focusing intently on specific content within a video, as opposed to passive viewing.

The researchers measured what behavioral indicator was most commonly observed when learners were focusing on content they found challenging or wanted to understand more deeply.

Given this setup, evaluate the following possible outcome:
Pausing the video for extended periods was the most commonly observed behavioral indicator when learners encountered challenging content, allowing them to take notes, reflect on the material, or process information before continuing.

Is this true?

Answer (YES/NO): NO